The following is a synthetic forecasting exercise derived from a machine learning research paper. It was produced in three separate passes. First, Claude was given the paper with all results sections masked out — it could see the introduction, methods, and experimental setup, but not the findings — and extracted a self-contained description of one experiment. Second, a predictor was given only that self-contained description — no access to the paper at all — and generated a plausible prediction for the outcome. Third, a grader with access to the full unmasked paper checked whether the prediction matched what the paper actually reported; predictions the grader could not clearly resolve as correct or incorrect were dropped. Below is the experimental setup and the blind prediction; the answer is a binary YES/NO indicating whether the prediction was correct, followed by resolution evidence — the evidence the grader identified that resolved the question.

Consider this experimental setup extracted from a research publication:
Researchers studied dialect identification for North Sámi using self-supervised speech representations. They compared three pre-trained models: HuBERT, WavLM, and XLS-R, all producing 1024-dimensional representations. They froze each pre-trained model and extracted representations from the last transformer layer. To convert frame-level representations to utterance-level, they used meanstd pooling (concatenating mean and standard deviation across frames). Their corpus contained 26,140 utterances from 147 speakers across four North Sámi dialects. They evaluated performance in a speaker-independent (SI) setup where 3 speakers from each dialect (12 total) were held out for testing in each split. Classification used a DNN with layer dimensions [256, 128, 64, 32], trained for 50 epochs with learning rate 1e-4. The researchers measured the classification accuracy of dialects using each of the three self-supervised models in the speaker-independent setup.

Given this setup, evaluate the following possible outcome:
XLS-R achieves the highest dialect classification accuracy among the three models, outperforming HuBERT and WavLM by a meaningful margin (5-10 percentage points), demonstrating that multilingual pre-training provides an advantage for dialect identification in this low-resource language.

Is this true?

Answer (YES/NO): NO